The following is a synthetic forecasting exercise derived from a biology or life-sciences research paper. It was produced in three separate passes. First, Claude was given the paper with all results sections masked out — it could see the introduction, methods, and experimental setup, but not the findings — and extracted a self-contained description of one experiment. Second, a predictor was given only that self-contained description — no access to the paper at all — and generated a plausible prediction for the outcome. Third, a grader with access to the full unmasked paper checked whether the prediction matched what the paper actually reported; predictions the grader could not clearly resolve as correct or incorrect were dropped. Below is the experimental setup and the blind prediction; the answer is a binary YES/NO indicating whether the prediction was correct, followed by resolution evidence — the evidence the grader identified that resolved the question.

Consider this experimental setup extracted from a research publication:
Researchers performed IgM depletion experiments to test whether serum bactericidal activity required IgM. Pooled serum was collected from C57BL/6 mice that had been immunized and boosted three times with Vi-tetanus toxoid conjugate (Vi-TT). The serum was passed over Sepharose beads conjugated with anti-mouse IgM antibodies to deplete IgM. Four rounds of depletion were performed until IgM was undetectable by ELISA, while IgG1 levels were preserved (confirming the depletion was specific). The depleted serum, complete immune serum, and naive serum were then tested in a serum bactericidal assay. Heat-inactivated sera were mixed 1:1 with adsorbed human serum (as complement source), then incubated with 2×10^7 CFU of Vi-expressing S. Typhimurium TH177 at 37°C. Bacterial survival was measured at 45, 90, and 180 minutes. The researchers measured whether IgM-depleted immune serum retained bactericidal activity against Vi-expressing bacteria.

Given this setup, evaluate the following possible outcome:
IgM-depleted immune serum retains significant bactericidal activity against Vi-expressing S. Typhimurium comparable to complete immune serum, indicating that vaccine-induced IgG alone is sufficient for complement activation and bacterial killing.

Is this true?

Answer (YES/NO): YES